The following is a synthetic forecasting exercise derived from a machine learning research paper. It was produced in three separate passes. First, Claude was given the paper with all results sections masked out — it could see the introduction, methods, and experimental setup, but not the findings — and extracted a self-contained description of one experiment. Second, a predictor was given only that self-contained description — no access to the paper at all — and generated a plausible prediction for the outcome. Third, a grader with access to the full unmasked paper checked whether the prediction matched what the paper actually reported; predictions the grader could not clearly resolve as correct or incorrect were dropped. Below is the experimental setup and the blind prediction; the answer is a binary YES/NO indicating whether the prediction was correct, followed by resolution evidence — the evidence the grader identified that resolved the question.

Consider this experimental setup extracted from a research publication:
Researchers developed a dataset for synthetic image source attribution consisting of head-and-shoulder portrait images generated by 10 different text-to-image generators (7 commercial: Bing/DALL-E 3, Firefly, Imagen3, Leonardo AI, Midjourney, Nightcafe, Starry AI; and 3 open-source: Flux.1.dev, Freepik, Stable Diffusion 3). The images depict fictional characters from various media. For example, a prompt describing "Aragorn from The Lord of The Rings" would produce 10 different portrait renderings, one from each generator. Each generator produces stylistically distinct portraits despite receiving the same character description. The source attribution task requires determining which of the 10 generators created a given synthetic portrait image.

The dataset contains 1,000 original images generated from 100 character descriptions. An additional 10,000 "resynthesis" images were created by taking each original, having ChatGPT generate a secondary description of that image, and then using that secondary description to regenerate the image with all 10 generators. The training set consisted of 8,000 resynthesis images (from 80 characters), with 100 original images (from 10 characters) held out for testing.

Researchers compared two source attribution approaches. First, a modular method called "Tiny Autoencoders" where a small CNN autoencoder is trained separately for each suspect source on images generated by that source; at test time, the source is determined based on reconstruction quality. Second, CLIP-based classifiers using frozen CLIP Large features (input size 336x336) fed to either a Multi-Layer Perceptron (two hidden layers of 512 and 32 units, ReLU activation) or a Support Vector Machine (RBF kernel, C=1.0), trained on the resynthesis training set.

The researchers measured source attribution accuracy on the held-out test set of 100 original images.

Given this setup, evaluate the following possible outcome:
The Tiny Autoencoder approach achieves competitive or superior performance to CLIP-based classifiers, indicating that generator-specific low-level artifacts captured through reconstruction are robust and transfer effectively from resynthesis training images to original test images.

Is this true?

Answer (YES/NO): NO